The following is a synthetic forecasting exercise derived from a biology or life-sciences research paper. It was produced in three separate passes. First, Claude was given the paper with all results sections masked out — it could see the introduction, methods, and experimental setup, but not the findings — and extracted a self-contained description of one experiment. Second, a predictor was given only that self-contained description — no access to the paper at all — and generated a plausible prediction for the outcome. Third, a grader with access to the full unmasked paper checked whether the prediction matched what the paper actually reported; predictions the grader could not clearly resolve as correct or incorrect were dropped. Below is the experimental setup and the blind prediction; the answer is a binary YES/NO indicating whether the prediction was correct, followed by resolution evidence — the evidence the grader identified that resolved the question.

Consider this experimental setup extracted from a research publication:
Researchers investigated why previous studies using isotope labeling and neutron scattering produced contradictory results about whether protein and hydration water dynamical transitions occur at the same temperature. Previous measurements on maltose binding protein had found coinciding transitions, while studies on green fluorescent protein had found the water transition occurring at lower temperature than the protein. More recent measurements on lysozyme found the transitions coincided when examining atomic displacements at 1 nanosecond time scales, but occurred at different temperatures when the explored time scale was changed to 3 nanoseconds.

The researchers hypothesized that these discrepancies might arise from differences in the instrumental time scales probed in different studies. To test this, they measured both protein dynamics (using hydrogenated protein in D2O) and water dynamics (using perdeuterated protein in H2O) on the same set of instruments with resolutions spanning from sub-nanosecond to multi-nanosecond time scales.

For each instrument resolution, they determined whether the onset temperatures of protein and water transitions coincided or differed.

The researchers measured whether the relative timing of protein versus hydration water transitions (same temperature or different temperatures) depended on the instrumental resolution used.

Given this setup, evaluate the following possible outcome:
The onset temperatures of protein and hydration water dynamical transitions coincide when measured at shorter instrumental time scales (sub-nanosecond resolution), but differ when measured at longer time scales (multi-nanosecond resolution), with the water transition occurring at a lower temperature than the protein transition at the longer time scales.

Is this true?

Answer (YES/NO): NO